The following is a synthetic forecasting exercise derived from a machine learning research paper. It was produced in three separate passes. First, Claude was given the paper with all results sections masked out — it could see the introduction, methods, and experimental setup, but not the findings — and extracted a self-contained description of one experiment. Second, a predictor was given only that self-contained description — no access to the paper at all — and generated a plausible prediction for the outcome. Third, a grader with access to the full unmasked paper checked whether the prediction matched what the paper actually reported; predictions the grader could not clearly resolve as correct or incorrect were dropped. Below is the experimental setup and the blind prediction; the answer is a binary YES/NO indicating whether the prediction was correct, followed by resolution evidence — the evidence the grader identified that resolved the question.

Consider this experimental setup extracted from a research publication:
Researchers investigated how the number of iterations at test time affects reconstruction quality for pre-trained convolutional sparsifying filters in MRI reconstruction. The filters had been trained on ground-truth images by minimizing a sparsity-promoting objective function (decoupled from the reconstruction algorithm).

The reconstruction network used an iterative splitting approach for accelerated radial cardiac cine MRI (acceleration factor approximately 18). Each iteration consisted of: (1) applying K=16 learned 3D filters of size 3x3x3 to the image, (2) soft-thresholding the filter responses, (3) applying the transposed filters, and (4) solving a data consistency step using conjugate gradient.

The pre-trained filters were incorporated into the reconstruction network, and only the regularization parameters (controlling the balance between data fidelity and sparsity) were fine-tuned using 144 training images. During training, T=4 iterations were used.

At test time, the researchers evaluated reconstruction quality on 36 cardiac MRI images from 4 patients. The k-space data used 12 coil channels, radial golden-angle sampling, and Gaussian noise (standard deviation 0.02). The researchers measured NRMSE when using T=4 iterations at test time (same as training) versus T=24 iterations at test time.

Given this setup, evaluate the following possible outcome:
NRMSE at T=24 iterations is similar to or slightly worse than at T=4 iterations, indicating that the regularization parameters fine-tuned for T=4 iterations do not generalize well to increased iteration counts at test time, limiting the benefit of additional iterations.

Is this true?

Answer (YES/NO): NO